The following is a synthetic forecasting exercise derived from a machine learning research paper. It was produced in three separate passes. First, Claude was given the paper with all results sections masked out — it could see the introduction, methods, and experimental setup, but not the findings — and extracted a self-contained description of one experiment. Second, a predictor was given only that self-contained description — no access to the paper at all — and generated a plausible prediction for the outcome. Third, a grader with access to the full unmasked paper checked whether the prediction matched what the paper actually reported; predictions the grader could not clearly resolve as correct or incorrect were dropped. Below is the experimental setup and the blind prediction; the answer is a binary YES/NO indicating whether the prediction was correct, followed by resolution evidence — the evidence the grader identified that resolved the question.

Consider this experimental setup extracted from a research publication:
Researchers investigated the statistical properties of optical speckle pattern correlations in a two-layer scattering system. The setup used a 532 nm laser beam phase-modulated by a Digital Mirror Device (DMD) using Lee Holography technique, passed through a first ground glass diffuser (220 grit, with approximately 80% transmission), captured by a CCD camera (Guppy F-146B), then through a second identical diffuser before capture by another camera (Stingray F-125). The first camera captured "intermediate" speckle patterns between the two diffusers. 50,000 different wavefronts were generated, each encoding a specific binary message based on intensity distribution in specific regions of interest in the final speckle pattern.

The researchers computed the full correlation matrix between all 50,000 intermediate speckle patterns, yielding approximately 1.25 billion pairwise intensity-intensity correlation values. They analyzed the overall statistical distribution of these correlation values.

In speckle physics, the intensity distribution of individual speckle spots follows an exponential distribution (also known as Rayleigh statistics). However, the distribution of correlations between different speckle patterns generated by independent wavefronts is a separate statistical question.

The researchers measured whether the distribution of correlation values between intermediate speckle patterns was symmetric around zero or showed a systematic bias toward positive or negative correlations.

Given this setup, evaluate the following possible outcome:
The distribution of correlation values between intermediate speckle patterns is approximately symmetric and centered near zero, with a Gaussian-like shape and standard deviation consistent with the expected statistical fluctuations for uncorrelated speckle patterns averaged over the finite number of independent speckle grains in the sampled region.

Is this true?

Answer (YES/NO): NO